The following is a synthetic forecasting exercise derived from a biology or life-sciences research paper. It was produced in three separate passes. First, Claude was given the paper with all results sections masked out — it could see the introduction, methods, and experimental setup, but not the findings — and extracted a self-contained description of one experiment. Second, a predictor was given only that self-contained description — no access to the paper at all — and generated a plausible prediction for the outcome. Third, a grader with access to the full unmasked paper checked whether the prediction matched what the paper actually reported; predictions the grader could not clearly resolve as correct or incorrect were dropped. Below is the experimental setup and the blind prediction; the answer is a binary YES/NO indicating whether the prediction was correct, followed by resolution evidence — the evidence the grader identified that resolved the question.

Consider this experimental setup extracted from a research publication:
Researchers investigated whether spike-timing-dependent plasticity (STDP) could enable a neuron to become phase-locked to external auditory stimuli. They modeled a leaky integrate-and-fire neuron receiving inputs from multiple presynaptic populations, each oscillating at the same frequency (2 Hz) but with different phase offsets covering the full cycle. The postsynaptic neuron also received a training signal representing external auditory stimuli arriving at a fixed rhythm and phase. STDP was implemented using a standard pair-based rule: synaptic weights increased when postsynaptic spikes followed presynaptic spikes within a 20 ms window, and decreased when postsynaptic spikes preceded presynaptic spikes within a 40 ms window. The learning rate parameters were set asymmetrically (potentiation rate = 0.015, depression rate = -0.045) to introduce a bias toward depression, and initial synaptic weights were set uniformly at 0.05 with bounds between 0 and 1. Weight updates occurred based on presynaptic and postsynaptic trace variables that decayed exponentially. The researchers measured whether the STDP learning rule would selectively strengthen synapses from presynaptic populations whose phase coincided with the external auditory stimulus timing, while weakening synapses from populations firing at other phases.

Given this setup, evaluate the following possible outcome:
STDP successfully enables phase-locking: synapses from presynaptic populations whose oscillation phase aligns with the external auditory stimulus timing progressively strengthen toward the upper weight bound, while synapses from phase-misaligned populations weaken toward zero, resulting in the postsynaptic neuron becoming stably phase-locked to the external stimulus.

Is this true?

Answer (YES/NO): YES